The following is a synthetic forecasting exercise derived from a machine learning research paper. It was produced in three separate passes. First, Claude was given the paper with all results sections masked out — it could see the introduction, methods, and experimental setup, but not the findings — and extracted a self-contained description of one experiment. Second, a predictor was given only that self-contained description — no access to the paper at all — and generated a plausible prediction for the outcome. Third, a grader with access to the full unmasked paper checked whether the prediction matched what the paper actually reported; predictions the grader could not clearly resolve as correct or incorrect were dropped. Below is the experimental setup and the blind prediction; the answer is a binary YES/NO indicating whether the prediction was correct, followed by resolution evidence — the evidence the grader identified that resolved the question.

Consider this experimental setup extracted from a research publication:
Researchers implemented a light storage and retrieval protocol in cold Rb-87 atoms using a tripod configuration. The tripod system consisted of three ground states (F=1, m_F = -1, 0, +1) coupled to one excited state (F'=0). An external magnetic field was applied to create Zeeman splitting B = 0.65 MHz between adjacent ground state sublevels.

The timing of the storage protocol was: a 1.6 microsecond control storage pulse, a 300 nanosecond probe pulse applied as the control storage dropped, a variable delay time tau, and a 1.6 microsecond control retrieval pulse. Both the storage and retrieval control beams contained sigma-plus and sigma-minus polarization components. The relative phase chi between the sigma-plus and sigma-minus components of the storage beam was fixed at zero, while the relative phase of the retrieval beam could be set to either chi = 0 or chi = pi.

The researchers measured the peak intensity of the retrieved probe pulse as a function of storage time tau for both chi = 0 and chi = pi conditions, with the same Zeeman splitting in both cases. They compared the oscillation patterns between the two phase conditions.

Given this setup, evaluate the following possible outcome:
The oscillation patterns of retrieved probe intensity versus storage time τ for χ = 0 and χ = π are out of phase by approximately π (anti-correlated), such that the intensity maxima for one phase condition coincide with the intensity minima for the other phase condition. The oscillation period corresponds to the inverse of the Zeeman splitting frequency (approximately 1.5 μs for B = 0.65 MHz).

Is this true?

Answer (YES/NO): NO